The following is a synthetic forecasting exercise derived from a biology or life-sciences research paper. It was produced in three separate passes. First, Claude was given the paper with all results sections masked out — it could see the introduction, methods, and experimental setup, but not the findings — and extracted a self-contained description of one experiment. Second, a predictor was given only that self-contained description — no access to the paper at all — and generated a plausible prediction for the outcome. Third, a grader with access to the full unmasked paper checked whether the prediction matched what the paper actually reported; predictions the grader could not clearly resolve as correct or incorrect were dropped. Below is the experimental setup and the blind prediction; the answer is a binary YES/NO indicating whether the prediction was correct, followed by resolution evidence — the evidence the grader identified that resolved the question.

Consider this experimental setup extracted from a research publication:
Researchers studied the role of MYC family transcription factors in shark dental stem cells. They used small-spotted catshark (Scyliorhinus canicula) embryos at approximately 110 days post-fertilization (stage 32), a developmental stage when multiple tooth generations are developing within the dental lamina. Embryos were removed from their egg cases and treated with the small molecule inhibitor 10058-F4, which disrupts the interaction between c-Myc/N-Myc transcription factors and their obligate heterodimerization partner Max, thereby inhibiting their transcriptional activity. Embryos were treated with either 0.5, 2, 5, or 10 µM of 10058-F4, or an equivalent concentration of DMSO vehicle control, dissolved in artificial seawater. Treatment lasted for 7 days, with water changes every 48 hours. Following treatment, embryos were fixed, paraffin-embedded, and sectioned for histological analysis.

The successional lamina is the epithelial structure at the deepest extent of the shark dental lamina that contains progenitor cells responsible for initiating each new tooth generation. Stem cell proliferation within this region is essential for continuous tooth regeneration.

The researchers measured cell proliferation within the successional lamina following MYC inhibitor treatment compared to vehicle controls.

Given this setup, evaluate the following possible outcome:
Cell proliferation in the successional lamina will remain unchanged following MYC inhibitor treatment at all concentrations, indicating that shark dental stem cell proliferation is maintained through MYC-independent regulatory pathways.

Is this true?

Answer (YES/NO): NO